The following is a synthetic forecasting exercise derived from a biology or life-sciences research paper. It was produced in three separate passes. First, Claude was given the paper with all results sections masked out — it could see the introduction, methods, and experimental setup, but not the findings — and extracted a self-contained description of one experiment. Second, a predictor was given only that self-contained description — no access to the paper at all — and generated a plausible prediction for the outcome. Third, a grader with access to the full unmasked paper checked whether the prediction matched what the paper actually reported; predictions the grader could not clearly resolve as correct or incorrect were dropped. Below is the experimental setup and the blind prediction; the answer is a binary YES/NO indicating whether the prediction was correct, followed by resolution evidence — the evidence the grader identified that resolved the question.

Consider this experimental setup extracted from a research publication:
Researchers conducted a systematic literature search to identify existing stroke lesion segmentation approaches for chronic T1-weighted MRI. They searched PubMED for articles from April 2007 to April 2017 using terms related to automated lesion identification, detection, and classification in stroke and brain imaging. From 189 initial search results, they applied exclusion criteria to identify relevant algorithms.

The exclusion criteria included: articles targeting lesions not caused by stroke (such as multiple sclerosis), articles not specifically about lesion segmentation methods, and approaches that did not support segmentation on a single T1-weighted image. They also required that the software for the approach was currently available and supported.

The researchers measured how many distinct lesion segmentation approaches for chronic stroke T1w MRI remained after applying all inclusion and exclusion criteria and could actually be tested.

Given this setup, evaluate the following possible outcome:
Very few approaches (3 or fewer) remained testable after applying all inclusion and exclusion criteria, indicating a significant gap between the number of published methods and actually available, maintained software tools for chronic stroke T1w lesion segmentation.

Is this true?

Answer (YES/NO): NO